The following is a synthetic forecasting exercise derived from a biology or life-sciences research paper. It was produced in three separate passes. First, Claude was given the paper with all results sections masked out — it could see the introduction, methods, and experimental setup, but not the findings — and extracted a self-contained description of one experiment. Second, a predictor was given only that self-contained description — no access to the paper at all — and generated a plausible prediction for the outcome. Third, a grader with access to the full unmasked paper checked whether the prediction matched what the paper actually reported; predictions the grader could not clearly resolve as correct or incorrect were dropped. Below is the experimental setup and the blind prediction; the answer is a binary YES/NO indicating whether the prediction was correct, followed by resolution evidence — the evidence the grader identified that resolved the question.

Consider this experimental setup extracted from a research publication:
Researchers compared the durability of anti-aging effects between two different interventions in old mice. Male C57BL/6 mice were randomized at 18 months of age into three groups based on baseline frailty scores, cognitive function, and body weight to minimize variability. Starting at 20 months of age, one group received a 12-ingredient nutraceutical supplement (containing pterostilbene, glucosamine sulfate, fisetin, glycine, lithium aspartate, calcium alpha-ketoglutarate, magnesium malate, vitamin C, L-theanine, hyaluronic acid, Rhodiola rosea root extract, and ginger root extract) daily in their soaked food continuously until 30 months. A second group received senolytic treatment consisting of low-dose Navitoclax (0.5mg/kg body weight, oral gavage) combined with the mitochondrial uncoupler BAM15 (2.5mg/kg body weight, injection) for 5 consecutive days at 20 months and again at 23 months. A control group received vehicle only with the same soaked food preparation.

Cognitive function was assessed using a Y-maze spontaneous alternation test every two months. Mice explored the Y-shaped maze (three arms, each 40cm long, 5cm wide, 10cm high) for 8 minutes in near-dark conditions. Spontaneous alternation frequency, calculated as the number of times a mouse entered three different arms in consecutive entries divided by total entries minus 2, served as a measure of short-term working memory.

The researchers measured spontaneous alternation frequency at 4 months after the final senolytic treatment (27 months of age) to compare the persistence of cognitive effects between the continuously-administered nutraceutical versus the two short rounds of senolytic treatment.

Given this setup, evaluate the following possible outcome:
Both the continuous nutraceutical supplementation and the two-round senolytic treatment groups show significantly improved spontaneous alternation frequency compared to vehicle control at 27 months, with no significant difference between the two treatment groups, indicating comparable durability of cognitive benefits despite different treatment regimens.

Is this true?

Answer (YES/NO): NO